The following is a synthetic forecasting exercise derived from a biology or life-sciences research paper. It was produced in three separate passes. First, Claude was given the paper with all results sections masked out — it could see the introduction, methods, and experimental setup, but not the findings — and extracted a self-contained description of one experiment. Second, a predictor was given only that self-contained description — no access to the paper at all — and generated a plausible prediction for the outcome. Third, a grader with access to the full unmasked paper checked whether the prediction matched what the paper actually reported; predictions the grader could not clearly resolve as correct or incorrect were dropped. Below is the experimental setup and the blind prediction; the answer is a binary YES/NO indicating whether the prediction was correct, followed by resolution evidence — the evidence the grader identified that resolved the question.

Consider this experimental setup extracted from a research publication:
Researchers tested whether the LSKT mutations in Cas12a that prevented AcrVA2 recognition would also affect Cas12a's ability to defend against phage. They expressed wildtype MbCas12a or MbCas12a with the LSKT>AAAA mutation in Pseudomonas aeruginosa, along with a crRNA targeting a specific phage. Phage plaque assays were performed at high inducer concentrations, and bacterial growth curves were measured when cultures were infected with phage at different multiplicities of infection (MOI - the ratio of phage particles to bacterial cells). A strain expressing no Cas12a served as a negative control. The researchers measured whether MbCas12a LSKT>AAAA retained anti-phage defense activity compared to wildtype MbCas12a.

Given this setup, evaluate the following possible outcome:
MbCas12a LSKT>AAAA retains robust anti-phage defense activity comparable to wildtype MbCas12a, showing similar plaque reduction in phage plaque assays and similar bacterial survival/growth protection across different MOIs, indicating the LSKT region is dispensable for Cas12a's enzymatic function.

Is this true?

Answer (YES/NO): NO